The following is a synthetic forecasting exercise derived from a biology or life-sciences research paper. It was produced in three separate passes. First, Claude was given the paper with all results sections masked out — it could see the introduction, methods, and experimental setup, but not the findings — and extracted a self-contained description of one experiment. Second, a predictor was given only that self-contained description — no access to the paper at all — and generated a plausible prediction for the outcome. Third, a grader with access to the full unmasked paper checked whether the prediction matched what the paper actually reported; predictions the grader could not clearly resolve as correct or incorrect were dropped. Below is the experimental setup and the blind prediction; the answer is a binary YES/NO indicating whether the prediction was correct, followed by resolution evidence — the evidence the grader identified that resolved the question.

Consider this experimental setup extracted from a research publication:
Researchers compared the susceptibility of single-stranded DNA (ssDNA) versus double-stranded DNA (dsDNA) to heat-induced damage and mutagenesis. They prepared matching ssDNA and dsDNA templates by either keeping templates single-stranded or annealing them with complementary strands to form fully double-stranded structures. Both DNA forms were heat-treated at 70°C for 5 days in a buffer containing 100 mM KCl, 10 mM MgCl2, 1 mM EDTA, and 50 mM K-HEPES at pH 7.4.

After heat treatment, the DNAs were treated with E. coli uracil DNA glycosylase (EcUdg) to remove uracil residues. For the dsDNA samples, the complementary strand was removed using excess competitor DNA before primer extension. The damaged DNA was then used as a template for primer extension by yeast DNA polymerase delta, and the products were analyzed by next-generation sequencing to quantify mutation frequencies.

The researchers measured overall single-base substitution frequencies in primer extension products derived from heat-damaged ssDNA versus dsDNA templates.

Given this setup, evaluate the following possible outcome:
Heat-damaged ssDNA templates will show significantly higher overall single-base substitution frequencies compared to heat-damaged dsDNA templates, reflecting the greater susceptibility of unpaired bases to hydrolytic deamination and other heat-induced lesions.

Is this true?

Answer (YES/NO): YES